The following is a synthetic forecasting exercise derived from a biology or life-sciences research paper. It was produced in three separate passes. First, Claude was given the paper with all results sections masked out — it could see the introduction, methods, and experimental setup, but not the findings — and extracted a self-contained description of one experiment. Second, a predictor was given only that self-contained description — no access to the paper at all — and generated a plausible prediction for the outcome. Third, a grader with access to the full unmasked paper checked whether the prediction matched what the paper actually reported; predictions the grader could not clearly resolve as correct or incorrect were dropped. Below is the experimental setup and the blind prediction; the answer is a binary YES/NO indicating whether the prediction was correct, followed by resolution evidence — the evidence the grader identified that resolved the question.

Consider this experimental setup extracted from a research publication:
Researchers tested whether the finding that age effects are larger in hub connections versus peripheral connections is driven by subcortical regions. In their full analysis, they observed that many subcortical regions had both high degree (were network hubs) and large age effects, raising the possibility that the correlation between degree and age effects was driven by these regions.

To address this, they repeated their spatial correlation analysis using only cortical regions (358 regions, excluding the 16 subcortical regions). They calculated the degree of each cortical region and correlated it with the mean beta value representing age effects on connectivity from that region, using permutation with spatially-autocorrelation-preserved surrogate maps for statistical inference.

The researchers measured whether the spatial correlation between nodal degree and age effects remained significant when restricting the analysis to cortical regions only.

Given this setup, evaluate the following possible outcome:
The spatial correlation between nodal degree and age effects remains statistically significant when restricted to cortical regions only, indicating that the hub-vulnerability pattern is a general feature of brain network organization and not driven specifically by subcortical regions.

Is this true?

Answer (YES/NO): YES